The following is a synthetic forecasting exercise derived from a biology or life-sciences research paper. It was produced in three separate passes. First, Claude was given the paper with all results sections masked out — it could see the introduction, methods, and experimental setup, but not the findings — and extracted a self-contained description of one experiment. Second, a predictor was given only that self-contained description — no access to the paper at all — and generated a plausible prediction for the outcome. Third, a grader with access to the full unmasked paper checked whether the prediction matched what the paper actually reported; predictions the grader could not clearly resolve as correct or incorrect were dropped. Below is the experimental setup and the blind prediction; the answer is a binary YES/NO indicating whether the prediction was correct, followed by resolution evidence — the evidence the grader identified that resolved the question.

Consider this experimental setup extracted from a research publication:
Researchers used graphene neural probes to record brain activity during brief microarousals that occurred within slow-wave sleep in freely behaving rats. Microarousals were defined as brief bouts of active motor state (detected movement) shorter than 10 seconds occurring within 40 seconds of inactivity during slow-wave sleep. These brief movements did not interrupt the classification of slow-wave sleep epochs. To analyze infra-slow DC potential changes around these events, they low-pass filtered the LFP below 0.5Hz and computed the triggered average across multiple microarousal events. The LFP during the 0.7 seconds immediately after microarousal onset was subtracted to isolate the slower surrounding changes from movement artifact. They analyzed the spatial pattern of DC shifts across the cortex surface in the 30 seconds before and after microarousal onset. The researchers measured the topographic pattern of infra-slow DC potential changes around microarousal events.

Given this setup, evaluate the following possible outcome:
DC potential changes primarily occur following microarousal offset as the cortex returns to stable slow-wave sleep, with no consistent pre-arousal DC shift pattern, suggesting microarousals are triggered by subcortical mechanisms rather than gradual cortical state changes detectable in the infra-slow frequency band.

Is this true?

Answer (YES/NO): NO